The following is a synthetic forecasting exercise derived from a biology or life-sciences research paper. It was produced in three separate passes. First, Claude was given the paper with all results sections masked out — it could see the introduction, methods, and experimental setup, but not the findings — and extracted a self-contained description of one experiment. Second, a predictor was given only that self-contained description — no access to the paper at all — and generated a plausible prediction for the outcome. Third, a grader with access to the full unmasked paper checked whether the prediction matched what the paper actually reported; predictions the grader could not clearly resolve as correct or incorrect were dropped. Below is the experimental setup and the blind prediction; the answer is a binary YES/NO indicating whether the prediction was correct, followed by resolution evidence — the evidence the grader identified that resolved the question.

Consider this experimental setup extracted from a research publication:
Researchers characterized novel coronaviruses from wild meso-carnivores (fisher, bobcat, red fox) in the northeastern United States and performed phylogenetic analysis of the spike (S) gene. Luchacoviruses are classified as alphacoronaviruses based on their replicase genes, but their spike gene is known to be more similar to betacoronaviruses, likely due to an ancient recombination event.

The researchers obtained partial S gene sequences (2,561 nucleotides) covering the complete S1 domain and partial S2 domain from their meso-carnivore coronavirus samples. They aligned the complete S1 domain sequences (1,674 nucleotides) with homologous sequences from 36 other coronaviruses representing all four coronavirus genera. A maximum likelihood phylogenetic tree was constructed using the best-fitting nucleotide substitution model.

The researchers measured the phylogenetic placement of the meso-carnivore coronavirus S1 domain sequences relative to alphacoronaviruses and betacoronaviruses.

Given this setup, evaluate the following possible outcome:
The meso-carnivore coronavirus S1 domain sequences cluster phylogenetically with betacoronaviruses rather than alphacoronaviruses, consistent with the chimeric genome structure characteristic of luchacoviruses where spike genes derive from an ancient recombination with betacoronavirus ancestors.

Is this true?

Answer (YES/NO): YES